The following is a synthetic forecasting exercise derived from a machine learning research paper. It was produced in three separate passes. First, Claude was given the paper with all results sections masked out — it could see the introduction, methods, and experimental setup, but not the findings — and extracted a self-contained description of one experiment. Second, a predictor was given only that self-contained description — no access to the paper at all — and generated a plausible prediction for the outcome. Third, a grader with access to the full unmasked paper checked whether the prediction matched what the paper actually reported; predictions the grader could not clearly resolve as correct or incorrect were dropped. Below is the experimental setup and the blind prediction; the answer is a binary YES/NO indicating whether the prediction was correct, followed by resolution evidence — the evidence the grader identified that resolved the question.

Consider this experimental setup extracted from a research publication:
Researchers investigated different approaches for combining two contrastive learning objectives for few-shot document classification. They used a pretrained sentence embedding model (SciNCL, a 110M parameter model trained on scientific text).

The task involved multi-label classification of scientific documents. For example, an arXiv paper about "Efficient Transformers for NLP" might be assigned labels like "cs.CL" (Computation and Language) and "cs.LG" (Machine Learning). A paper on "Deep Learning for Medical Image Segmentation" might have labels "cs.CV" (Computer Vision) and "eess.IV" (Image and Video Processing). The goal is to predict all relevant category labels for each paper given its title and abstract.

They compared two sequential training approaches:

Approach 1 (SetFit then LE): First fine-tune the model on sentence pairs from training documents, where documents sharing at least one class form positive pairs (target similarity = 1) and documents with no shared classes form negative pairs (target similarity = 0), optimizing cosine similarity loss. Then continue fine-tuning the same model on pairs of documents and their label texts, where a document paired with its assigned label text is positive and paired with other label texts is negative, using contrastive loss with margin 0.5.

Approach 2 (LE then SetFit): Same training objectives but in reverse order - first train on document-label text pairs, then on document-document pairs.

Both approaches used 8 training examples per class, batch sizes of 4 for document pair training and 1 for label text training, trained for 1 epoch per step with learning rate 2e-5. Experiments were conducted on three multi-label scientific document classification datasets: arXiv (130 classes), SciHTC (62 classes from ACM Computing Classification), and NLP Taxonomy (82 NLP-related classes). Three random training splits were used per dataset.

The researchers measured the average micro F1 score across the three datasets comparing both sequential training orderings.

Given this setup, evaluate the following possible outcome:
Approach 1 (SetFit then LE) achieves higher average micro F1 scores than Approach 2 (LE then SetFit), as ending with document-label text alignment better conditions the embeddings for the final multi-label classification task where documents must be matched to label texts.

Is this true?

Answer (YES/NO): YES